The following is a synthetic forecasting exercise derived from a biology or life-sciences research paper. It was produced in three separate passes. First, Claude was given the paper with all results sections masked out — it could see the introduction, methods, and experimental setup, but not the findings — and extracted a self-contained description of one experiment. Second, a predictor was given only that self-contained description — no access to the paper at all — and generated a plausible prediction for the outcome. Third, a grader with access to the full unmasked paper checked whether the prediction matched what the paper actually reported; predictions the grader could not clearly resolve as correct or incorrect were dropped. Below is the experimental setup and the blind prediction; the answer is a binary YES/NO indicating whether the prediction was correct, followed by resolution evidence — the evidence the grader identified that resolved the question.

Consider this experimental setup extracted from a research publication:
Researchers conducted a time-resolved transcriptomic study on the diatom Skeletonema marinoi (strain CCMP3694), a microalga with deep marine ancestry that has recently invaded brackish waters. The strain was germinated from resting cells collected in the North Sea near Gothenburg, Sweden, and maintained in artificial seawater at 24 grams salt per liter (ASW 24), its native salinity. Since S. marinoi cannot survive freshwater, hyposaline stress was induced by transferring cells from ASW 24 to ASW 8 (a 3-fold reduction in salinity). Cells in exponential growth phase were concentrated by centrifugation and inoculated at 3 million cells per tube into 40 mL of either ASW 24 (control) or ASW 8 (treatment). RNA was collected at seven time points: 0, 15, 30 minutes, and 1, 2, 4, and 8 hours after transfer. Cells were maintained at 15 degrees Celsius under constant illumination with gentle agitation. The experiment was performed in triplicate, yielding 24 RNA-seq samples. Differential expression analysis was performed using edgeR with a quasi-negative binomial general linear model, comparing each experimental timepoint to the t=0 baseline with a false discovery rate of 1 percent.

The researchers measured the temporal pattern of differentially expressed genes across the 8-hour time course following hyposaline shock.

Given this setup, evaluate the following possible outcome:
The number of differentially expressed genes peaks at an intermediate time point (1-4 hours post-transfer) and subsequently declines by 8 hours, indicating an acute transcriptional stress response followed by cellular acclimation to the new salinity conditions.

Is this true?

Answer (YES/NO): YES